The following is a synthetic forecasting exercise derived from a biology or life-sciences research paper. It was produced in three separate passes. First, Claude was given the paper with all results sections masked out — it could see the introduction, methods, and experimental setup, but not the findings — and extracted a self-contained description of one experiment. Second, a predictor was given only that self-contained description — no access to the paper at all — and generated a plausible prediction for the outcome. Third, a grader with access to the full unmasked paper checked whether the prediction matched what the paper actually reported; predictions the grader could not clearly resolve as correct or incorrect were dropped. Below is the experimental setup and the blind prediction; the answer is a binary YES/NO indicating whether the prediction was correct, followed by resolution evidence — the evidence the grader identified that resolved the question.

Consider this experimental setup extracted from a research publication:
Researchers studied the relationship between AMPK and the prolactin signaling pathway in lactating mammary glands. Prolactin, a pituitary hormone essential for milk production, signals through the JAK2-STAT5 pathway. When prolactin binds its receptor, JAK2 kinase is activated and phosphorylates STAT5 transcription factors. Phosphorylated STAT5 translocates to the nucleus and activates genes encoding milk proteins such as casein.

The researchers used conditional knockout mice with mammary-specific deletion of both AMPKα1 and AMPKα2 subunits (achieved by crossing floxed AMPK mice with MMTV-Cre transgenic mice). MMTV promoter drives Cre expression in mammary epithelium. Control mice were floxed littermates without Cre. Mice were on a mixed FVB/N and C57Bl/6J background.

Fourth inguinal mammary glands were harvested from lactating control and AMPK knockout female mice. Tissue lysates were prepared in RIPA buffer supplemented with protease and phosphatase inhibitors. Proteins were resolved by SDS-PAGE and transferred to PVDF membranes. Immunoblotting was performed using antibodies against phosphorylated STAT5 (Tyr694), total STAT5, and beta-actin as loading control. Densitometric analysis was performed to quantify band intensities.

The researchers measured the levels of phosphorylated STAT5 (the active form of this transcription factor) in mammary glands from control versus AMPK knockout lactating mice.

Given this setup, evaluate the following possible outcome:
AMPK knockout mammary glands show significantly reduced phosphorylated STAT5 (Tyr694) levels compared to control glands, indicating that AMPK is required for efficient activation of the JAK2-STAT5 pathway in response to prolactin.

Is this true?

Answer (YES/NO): NO